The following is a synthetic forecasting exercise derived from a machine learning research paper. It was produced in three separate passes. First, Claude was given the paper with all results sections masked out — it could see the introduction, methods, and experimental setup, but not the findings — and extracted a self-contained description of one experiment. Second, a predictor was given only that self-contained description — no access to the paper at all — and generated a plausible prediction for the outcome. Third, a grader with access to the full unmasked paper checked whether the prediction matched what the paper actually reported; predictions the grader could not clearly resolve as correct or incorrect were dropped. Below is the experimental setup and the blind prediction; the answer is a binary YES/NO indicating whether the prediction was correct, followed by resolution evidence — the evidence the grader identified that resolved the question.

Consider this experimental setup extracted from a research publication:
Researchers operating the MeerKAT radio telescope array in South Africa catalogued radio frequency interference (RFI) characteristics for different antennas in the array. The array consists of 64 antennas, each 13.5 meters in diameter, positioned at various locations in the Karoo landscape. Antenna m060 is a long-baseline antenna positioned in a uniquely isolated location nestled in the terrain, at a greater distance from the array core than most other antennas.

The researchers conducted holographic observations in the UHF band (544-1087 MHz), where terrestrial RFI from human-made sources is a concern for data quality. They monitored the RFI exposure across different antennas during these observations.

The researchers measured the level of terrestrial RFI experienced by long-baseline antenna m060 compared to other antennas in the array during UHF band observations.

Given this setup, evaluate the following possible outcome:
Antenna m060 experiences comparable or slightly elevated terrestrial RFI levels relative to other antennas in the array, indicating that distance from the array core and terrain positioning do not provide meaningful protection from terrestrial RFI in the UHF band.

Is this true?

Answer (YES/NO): NO